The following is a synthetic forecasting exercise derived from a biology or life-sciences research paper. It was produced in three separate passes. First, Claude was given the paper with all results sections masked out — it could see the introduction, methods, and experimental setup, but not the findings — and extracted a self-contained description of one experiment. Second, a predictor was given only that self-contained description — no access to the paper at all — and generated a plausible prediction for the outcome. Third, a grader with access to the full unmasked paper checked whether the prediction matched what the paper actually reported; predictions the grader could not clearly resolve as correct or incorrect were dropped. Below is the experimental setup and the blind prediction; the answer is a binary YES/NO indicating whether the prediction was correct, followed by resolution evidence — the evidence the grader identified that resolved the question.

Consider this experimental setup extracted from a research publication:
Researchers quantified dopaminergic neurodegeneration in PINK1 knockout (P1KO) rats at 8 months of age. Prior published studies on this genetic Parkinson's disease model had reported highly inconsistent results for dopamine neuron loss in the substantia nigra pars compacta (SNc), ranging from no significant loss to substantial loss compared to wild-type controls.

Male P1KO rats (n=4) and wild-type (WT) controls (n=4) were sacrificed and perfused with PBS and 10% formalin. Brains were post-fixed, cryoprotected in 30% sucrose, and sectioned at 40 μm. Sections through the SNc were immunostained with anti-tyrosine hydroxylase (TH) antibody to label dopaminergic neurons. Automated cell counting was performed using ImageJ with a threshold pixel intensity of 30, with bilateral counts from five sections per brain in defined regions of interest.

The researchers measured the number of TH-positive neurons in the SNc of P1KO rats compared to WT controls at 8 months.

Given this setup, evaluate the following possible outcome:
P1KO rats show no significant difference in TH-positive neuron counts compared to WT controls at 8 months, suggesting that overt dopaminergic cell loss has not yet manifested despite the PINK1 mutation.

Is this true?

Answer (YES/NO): NO